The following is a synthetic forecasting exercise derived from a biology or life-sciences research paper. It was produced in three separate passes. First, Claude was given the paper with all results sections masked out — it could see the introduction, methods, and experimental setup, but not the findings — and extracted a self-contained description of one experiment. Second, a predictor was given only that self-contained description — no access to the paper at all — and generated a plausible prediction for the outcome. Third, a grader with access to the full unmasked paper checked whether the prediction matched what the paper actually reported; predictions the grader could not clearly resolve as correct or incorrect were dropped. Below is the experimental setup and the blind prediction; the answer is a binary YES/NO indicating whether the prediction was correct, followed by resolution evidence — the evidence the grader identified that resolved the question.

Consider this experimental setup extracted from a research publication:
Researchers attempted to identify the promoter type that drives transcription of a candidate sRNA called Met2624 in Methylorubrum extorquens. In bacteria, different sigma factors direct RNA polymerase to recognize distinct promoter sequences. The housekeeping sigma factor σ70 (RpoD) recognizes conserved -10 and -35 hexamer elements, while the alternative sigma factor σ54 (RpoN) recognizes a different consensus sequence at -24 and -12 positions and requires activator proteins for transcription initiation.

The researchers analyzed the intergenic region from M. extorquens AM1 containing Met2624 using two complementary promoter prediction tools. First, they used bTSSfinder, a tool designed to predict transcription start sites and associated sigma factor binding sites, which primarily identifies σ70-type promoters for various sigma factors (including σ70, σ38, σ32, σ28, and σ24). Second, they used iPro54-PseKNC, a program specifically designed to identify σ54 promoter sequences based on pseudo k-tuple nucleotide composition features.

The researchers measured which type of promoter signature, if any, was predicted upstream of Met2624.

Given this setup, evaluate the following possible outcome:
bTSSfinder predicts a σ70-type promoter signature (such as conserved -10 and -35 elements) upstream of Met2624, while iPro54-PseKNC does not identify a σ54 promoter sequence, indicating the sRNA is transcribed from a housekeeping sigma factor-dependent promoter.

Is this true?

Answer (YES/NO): NO